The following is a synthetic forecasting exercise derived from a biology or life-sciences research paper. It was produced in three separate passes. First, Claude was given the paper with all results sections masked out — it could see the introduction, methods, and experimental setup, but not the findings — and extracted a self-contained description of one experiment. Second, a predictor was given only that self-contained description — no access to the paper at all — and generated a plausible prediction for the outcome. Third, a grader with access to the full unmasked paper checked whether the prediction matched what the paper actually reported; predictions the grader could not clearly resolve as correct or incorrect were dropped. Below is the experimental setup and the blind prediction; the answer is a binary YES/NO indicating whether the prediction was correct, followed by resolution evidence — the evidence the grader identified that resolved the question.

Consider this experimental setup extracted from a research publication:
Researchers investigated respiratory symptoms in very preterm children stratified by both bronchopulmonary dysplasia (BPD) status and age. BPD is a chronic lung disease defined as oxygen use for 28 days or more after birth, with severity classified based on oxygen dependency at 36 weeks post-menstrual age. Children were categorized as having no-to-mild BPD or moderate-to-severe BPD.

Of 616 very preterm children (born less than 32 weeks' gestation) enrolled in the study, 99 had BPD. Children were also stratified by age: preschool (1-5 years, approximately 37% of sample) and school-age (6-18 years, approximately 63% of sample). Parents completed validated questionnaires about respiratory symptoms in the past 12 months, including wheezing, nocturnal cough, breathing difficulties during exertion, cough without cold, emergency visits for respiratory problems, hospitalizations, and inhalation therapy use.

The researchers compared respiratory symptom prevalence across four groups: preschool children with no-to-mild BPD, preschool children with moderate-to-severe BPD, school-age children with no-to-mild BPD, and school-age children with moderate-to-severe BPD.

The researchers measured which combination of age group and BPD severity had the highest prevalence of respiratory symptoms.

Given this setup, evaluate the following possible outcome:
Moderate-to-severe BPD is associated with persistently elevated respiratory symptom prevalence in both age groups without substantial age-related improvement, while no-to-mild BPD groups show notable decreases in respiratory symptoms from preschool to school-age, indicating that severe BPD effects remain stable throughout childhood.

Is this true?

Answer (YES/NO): NO